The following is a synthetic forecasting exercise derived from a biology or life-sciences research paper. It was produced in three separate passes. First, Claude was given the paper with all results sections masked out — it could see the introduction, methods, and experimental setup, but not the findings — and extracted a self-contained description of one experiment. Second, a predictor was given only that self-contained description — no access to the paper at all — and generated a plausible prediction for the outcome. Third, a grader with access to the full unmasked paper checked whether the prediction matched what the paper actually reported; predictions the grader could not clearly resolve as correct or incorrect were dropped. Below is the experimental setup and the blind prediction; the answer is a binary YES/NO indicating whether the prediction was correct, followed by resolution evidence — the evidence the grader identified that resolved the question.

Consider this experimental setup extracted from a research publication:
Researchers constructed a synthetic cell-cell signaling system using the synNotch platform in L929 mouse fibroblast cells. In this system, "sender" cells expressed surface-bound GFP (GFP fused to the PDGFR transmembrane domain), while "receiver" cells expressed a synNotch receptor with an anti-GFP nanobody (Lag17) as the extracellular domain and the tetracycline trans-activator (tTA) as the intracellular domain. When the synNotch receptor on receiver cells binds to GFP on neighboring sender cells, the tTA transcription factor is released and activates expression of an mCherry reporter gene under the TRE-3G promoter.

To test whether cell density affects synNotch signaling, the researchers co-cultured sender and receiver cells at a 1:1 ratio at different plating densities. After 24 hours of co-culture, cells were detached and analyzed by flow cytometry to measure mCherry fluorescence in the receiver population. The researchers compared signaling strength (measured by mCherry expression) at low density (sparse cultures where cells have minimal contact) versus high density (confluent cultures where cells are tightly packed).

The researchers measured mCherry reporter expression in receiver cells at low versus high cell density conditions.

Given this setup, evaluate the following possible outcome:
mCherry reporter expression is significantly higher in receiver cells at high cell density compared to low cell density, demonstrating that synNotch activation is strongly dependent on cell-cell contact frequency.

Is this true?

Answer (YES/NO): NO